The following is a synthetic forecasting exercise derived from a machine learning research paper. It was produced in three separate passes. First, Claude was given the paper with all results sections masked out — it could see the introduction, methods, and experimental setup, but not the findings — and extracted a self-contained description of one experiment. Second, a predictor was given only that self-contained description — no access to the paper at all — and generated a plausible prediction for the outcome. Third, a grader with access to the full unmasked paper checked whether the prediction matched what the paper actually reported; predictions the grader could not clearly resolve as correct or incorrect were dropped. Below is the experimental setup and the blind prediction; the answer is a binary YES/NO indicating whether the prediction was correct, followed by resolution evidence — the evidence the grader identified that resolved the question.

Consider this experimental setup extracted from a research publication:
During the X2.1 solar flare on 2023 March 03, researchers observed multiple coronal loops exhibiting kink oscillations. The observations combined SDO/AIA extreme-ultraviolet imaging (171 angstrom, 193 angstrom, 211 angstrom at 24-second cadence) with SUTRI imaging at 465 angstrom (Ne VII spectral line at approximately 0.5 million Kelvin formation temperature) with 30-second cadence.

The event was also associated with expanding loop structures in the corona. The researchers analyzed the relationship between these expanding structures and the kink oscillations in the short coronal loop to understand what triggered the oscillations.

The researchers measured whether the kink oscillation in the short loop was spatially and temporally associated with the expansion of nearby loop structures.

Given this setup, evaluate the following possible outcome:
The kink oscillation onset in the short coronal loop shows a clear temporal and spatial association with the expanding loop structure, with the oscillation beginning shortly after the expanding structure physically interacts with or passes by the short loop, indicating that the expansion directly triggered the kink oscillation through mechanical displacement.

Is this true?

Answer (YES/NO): YES